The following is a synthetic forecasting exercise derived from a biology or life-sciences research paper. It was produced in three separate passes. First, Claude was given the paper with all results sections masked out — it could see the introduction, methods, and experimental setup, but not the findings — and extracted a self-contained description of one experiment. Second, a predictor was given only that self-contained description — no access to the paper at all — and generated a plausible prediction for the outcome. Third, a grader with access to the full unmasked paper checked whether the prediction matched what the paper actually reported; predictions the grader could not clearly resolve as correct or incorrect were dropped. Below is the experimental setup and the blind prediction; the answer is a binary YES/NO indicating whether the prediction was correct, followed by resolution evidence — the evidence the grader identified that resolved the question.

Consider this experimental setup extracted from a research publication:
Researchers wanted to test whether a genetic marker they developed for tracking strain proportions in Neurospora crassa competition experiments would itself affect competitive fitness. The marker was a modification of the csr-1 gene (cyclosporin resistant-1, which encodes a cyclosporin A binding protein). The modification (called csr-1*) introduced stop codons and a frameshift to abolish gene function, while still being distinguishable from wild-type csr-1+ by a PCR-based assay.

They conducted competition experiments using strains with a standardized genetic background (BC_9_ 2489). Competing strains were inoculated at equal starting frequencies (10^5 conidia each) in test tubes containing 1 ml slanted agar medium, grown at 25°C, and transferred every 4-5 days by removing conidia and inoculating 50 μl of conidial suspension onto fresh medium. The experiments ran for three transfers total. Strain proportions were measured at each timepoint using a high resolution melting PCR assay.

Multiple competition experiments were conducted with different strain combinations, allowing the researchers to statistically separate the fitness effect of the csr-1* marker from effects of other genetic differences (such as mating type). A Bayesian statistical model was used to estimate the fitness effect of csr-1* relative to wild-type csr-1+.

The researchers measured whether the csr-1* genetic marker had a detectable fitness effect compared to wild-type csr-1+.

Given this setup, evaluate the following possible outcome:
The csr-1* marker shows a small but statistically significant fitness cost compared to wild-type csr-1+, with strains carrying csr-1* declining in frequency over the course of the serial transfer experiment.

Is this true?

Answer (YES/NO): YES